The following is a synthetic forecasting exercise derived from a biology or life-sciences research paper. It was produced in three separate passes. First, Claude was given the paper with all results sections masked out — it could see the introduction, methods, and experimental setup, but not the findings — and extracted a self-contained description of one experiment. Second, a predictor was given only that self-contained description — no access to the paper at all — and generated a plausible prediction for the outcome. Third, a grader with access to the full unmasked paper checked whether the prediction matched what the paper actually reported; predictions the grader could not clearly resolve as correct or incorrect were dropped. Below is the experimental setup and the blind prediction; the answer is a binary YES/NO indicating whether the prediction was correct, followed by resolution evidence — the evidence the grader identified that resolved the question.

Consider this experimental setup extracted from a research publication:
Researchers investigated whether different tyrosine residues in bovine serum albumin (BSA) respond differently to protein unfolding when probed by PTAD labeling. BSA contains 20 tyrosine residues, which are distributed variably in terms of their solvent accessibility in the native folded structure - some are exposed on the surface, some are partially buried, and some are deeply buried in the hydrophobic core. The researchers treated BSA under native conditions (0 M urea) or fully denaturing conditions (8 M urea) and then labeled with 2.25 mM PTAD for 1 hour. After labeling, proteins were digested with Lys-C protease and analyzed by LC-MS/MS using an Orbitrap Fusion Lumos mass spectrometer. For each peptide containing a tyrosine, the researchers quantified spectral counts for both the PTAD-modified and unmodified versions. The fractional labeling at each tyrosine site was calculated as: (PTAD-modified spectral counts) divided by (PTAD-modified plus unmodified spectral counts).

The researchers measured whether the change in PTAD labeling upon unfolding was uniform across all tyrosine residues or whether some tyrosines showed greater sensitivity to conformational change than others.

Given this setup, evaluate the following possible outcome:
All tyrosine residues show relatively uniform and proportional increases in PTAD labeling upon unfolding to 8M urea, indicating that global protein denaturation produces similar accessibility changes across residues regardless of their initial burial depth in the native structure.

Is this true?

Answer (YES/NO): NO